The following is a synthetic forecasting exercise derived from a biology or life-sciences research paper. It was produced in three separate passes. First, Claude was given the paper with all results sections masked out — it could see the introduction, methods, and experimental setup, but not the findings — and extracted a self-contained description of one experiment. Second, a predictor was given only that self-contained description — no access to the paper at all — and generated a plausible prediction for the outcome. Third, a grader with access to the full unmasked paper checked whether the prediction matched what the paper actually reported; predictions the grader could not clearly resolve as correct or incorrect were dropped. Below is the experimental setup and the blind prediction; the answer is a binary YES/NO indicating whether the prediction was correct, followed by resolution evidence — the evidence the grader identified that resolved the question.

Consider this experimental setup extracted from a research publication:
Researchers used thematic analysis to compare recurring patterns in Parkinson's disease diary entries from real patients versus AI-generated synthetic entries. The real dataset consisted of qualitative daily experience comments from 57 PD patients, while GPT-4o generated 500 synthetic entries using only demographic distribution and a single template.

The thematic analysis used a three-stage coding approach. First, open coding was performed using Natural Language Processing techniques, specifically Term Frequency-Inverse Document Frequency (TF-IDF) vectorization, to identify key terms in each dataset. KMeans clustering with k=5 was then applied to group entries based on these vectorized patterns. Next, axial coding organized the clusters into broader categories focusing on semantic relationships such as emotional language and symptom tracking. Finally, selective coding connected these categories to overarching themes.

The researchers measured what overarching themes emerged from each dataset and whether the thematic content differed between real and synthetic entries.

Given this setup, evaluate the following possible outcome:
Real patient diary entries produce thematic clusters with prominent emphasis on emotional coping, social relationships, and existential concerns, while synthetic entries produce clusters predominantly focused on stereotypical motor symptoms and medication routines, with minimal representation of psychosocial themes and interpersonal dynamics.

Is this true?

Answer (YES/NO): NO